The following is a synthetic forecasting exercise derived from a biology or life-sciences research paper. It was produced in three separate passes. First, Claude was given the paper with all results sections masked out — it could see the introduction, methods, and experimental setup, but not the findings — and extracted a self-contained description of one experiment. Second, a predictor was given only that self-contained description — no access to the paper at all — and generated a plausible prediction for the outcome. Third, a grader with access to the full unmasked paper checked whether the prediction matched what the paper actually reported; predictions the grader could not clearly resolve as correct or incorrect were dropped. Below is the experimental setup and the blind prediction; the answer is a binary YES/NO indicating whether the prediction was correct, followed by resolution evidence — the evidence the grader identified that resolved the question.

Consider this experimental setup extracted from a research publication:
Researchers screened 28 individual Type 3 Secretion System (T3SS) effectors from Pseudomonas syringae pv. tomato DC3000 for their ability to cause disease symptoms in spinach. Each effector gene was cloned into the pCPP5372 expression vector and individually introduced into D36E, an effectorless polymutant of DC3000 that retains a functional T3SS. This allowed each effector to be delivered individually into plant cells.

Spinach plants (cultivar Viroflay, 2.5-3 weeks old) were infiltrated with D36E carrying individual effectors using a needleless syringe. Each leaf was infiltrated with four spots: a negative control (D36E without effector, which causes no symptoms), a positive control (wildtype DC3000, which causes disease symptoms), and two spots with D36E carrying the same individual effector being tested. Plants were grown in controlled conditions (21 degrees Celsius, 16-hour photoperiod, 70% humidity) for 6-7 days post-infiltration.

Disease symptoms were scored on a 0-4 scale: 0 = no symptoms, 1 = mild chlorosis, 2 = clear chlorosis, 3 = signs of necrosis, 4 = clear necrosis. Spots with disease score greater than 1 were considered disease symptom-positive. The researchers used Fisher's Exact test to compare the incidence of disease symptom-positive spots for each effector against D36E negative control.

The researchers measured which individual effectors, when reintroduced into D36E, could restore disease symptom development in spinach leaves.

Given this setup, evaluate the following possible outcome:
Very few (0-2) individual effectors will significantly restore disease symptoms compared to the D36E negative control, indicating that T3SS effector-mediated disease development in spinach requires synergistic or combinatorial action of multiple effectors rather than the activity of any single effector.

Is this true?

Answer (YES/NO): NO